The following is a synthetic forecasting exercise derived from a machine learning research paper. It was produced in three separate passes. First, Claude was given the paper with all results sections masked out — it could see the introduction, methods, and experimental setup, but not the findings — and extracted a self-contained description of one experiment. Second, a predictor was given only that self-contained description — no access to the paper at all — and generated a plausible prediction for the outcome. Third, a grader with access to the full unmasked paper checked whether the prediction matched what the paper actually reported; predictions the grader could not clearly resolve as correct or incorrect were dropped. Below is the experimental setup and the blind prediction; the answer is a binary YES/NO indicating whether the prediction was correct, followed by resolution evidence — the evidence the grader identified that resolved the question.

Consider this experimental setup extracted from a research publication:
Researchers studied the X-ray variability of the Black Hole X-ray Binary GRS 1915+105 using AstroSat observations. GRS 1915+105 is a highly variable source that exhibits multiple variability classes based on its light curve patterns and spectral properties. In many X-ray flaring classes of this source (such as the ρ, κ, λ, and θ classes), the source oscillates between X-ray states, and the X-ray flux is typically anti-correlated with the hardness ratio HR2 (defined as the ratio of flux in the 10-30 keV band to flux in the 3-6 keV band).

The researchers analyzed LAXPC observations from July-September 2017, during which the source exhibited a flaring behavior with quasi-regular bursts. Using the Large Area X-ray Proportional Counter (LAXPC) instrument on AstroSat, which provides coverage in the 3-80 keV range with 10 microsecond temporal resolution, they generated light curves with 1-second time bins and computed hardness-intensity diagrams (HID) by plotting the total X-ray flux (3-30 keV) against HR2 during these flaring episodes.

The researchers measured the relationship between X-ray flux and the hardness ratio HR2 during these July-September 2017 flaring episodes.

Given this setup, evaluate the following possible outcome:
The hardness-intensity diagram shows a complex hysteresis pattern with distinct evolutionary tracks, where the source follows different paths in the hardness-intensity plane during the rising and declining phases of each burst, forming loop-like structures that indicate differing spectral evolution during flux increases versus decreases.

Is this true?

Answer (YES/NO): NO